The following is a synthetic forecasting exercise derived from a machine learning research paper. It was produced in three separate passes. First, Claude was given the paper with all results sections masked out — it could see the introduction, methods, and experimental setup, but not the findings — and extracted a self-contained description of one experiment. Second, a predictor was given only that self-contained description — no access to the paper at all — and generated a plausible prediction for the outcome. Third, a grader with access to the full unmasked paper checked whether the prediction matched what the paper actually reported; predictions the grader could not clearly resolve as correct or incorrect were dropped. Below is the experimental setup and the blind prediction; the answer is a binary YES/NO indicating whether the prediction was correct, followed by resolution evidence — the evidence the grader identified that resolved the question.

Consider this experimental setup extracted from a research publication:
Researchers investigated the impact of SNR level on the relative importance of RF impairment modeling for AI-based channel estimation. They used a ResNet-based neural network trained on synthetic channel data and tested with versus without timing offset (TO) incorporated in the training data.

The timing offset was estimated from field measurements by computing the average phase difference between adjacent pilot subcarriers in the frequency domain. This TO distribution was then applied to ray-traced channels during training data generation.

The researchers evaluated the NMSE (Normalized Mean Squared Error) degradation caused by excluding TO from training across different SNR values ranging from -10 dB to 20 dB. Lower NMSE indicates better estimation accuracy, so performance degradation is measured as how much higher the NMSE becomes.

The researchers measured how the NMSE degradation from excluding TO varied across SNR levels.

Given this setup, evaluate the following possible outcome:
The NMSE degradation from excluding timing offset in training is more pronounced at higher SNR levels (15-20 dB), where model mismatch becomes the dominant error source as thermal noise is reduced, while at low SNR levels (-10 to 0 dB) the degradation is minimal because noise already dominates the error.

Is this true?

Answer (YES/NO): NO